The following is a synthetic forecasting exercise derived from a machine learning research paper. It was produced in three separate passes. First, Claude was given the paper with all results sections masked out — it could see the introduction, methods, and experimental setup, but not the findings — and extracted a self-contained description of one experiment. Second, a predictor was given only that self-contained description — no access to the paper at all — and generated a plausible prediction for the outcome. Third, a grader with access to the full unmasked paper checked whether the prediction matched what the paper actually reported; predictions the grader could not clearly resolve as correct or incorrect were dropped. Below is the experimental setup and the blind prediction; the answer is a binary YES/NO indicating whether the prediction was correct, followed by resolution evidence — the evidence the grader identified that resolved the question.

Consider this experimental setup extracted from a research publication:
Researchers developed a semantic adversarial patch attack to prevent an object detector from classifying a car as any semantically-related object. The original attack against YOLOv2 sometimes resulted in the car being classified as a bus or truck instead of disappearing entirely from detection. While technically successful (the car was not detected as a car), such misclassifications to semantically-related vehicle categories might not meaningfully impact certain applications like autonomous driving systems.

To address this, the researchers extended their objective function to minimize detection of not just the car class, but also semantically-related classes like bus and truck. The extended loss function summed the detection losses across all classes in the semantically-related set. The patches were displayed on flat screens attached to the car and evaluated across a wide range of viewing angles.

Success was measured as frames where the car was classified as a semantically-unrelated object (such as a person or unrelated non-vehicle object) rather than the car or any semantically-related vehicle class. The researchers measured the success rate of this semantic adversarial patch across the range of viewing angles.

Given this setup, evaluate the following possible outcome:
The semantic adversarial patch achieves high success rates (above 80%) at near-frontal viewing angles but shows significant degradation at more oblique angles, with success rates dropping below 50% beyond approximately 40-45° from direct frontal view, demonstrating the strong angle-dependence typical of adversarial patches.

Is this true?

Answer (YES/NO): NO